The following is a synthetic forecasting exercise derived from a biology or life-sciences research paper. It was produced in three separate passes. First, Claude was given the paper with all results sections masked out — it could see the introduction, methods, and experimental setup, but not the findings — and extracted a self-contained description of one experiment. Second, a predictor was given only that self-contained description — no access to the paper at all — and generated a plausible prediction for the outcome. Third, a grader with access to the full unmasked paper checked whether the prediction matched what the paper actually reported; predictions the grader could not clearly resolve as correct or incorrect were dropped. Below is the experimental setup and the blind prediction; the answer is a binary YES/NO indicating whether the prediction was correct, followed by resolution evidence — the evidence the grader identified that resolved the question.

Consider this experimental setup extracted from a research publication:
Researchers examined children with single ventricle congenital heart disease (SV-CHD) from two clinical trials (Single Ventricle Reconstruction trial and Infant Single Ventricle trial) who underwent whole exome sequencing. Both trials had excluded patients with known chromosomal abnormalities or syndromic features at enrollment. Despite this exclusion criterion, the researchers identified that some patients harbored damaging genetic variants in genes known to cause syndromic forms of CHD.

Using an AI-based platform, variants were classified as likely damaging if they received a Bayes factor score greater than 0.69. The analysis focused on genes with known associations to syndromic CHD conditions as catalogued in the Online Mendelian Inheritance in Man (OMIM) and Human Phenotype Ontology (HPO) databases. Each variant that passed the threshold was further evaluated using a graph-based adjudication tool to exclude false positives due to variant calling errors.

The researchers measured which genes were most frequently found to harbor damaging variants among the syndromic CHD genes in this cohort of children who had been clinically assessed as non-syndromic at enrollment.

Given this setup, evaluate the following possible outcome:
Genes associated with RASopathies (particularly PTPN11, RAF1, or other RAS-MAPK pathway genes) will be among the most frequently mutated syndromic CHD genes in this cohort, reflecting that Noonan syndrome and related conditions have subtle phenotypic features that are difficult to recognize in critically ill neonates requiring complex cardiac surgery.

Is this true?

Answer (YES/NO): NO